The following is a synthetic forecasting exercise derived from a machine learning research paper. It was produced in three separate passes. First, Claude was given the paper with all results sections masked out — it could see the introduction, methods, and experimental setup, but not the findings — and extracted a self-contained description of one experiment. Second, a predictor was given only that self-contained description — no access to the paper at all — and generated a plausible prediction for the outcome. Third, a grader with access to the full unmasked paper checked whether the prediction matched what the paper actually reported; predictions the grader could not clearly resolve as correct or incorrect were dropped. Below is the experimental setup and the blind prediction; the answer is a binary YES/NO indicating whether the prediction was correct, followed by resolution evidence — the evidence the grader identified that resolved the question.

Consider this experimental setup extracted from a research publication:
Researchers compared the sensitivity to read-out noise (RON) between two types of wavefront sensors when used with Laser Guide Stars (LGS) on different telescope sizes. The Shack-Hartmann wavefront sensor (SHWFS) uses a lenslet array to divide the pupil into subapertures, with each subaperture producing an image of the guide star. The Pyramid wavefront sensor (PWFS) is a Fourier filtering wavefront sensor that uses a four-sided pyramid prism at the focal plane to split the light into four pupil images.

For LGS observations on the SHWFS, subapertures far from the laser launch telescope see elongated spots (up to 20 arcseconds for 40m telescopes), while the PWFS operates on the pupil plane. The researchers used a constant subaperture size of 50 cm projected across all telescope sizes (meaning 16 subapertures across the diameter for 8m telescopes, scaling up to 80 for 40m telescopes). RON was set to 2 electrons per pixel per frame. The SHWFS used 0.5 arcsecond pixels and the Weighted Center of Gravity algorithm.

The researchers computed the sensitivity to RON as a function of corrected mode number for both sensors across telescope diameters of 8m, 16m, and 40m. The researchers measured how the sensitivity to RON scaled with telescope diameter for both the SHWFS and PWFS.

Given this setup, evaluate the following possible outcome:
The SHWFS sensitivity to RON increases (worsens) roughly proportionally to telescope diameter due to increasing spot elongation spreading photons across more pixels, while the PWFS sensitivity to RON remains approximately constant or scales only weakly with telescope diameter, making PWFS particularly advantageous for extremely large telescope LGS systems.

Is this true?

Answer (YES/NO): NO